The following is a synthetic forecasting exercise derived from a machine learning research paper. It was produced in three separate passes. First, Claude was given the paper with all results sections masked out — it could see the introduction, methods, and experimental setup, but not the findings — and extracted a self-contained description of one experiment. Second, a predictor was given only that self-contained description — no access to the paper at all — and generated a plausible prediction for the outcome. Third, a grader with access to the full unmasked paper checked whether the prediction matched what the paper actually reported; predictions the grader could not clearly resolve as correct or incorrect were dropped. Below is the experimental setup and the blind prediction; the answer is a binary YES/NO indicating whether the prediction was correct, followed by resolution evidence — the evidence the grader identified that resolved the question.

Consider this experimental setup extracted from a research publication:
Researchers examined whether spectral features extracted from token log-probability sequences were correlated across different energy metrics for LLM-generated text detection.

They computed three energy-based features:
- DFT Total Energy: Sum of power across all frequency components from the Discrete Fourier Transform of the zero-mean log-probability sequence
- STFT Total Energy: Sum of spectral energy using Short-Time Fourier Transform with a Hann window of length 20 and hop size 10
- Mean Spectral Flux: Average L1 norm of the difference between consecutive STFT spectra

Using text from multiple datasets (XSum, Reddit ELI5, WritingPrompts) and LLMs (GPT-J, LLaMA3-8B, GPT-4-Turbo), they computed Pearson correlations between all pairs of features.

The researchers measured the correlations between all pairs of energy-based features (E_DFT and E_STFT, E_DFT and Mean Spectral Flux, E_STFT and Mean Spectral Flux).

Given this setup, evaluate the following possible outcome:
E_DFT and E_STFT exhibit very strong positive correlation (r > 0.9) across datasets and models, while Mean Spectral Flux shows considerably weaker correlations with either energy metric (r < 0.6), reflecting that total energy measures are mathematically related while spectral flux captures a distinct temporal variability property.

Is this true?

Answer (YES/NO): NO